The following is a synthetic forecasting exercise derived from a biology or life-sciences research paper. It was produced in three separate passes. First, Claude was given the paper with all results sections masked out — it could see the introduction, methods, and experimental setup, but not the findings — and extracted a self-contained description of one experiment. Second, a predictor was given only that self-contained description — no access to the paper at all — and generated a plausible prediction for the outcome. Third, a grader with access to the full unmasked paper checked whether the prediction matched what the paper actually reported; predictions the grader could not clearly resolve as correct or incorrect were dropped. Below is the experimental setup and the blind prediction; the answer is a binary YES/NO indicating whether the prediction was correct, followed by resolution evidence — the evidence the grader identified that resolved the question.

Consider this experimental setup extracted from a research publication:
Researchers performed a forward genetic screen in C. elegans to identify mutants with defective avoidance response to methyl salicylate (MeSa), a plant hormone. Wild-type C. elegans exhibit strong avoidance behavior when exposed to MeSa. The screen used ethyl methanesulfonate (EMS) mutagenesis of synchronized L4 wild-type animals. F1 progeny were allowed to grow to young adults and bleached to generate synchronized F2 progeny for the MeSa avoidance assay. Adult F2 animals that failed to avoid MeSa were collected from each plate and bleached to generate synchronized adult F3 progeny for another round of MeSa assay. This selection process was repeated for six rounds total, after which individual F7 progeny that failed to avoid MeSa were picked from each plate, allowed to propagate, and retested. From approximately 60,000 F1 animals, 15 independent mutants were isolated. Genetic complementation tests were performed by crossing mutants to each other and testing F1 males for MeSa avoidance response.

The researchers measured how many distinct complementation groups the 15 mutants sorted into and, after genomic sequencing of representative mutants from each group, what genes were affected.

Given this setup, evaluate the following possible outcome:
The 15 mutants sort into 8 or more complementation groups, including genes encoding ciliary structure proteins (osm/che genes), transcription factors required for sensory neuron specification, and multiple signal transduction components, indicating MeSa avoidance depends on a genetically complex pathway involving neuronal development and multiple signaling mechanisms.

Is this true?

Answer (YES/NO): NO